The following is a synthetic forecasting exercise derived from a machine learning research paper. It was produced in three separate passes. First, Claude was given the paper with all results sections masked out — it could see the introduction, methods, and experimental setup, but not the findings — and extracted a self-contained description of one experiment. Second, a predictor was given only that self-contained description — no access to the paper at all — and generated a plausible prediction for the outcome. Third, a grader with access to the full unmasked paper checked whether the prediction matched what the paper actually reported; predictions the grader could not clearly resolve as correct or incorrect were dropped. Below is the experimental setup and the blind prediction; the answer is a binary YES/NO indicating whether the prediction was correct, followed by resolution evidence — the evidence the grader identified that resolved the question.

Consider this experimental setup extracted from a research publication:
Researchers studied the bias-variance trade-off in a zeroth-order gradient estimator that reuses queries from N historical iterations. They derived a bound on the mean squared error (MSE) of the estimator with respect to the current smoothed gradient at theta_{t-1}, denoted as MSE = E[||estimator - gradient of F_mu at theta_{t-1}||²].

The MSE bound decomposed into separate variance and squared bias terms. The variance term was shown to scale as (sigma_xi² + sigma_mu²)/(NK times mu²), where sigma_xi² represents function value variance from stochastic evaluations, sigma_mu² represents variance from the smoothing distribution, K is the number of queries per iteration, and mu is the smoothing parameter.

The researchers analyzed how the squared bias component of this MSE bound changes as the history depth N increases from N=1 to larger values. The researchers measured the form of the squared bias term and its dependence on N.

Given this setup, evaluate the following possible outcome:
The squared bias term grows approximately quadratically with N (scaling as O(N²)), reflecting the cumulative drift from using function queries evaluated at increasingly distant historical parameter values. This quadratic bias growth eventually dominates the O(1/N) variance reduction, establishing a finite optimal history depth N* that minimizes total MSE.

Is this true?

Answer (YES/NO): NO